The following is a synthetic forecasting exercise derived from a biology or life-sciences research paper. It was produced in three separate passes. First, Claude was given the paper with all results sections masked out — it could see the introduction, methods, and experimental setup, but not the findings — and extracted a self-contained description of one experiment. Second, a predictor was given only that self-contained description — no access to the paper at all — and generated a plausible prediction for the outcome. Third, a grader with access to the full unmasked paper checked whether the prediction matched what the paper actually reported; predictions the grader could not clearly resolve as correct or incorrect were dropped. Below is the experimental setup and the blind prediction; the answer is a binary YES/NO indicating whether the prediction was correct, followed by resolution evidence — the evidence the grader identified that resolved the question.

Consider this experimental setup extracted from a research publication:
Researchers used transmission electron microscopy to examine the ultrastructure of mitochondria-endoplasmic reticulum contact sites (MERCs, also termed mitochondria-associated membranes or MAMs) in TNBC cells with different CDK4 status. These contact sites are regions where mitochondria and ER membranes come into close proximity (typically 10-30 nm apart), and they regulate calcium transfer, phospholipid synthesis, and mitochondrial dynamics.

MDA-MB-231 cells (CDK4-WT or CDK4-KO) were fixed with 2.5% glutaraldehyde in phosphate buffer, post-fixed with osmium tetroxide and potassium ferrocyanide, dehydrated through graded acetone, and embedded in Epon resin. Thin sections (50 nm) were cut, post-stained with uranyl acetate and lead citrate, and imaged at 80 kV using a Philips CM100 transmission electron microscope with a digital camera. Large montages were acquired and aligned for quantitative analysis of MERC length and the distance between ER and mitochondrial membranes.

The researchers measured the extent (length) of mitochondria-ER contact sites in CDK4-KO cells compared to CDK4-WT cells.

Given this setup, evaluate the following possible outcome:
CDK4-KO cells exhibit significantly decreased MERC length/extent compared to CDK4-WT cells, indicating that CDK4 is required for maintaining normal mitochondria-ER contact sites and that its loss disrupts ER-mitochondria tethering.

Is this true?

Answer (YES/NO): YES